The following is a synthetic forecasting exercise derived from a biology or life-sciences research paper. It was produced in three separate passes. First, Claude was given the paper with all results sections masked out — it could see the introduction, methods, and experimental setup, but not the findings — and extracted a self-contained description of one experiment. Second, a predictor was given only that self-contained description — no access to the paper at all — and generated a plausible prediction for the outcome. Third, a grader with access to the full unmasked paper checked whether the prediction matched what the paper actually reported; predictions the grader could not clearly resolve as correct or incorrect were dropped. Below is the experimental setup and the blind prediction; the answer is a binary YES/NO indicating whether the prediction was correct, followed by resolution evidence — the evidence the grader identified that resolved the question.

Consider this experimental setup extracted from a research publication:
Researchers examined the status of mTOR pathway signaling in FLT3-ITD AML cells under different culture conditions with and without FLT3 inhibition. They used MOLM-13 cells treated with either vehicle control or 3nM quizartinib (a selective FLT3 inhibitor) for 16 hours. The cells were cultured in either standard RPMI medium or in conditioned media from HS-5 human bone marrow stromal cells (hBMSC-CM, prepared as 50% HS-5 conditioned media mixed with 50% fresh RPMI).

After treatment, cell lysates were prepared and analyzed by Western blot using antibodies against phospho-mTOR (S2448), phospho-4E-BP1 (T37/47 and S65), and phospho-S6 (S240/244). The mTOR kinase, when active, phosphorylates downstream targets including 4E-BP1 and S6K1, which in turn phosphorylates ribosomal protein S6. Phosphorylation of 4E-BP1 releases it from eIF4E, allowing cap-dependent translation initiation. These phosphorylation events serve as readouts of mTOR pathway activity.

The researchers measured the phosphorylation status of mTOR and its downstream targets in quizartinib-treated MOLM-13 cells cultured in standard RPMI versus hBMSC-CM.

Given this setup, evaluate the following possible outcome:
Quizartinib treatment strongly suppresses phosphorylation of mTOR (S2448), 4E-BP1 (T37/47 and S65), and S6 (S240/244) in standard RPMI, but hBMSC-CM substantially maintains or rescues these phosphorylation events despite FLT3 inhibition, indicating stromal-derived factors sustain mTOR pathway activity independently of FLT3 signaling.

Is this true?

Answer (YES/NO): YES